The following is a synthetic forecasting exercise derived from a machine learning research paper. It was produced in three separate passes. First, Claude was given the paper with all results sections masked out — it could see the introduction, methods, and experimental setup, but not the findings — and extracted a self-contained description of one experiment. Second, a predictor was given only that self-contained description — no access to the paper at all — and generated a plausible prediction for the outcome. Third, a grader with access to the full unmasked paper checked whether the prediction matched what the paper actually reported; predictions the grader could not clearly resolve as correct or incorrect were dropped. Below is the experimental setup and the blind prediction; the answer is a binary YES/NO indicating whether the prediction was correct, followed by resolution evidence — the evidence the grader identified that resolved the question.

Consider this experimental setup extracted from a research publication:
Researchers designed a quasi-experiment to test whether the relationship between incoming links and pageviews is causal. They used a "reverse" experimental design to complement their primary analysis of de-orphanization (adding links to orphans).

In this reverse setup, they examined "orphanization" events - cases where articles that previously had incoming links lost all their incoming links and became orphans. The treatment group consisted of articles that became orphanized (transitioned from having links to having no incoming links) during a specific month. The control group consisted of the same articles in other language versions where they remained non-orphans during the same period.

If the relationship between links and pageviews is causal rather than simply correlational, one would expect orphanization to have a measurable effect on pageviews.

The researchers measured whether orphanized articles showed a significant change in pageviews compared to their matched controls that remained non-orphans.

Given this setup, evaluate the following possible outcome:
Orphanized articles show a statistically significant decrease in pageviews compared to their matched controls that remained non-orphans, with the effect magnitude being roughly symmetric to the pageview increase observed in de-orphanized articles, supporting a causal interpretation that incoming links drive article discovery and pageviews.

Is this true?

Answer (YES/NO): NO